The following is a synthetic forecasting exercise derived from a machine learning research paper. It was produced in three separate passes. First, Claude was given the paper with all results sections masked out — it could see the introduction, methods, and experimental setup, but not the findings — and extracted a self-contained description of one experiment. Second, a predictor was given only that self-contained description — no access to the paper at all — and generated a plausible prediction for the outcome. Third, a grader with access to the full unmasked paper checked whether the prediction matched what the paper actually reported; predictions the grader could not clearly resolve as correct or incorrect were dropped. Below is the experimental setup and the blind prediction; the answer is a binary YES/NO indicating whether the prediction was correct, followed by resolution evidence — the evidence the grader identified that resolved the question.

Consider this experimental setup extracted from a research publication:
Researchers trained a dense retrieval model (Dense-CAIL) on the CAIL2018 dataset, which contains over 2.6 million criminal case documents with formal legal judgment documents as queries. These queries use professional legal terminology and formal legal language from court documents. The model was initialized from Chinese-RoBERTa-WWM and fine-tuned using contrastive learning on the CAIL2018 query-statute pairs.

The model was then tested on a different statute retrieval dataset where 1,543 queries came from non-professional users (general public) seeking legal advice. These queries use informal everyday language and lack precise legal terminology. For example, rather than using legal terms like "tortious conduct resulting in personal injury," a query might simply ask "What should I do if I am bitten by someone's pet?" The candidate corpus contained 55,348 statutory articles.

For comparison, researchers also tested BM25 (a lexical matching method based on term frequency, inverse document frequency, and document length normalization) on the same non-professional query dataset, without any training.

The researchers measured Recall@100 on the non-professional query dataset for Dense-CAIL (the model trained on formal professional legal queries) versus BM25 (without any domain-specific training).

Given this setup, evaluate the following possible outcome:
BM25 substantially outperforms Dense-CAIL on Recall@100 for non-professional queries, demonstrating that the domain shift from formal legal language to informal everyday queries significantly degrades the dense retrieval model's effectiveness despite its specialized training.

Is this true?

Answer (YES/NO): YES